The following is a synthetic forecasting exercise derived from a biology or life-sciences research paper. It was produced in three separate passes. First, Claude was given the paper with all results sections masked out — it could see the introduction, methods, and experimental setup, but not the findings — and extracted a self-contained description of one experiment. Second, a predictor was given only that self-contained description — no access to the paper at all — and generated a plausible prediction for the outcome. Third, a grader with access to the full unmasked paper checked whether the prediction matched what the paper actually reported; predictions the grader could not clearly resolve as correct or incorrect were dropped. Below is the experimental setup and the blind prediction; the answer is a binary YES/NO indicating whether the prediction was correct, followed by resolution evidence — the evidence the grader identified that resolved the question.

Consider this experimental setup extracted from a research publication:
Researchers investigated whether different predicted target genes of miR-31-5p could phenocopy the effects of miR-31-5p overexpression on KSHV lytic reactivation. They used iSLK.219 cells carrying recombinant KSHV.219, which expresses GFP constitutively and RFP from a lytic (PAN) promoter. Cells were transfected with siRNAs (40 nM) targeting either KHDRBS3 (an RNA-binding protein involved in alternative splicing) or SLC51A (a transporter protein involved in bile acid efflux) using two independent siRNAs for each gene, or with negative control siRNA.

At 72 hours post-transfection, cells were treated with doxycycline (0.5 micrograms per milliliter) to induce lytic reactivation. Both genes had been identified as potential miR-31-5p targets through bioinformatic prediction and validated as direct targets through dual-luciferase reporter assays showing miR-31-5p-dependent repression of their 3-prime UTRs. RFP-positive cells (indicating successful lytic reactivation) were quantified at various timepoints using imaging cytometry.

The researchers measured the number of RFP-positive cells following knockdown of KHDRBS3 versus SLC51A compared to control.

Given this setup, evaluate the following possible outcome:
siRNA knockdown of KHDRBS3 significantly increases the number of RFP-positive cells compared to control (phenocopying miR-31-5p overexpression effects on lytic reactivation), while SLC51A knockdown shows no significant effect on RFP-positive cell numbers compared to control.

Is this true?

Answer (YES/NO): NO